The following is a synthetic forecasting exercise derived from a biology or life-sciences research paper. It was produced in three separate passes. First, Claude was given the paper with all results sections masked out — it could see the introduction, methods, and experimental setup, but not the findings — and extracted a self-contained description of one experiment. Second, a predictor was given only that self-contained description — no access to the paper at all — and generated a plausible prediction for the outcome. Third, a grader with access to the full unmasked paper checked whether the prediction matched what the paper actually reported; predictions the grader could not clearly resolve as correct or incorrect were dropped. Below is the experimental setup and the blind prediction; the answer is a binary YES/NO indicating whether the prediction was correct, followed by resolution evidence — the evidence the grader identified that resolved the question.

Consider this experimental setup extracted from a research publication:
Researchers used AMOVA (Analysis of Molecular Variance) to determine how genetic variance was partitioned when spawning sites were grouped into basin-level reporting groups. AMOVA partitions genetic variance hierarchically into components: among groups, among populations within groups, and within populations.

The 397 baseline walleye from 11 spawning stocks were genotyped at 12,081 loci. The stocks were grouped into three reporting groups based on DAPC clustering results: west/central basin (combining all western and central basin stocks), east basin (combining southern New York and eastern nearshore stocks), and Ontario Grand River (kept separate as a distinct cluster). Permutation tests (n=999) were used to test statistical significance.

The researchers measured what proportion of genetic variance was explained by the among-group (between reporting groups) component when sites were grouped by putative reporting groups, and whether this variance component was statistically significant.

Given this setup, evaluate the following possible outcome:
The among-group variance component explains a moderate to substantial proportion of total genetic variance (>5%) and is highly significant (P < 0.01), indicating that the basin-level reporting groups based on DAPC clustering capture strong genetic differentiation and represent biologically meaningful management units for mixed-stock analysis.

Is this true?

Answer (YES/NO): NO